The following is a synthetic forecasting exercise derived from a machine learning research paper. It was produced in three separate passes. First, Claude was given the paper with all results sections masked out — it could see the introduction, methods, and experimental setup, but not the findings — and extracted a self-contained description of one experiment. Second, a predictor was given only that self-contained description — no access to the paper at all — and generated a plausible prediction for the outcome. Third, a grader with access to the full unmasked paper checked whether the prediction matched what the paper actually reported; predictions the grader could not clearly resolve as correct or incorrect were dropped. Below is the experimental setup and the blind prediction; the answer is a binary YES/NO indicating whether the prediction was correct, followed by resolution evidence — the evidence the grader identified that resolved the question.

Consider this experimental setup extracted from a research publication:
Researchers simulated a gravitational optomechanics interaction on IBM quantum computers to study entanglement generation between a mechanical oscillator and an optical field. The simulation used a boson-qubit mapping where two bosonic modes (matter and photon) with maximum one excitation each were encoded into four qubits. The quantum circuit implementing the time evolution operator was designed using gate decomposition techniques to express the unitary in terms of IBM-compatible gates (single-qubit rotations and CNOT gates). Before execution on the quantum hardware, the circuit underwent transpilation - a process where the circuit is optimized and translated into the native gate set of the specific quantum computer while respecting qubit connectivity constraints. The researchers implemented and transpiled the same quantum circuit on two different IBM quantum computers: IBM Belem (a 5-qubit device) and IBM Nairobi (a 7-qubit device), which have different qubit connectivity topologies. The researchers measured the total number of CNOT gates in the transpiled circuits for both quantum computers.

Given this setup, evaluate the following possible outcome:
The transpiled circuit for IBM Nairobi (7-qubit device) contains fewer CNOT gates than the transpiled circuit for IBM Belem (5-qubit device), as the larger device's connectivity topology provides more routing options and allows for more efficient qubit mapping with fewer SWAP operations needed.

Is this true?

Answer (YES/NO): NO